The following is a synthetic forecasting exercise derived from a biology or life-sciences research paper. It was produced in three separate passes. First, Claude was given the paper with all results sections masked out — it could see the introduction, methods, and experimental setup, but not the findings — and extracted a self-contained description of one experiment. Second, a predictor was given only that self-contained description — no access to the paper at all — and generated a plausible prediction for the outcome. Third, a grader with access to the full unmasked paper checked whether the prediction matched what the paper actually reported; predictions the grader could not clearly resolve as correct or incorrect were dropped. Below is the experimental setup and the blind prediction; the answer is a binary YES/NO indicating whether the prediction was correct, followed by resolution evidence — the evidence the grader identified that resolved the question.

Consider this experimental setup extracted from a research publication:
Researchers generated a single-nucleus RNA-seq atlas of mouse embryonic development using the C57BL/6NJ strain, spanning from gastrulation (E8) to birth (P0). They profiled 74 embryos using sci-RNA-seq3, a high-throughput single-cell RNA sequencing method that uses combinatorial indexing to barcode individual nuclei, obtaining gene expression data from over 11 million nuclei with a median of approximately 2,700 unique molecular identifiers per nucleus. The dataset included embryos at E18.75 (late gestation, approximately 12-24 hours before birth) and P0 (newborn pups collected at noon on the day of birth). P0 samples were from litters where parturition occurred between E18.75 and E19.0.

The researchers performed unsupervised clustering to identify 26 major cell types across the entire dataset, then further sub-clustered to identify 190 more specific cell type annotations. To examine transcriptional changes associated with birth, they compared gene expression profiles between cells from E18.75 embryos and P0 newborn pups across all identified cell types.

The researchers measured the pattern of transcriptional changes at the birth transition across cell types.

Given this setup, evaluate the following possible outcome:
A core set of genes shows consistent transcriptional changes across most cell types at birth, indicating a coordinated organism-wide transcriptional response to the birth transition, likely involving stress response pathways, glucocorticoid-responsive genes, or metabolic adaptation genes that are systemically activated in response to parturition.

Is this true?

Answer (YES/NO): NO